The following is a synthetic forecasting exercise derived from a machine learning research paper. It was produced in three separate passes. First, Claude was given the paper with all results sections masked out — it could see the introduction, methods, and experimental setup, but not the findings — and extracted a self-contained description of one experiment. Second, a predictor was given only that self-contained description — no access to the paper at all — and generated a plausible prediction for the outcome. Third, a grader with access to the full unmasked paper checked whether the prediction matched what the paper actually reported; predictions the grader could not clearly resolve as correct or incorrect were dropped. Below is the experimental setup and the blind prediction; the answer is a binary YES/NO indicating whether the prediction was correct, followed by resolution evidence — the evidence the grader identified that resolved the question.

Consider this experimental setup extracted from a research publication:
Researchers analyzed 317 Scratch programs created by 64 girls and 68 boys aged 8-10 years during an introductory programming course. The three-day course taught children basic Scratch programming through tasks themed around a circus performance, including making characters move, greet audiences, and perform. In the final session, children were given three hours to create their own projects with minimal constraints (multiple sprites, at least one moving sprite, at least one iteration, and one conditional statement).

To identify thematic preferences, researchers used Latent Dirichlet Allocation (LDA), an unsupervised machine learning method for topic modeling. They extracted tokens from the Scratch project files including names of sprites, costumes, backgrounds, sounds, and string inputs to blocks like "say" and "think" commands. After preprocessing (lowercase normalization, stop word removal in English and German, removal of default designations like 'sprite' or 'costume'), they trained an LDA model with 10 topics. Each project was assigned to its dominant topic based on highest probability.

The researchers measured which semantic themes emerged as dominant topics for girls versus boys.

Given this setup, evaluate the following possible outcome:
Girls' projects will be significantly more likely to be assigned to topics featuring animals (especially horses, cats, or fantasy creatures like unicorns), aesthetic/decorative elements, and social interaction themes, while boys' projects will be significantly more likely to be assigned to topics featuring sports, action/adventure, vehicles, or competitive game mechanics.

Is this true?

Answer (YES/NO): NO